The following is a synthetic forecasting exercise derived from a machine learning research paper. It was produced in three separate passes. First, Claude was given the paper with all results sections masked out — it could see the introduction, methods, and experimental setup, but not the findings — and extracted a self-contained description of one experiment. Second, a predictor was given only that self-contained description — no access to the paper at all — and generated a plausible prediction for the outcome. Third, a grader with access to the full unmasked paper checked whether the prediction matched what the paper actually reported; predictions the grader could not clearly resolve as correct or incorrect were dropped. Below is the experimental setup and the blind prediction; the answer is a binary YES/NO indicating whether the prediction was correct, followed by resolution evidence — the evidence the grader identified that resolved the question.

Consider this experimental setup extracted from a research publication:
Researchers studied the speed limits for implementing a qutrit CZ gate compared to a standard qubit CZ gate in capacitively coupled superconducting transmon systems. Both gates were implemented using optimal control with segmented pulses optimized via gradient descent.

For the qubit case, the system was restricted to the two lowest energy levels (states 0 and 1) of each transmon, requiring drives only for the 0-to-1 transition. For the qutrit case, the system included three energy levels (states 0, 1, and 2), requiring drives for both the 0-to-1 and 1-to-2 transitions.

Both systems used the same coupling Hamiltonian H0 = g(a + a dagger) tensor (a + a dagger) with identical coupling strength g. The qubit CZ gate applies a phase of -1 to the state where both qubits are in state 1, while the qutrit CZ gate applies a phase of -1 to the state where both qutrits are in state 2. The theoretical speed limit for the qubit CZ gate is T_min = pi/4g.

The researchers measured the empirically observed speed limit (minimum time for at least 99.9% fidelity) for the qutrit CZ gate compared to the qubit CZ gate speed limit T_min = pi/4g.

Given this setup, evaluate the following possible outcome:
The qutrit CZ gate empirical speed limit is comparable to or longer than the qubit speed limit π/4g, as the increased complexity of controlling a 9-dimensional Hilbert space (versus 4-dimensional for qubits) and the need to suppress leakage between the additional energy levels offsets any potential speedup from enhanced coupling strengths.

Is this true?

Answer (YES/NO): YES